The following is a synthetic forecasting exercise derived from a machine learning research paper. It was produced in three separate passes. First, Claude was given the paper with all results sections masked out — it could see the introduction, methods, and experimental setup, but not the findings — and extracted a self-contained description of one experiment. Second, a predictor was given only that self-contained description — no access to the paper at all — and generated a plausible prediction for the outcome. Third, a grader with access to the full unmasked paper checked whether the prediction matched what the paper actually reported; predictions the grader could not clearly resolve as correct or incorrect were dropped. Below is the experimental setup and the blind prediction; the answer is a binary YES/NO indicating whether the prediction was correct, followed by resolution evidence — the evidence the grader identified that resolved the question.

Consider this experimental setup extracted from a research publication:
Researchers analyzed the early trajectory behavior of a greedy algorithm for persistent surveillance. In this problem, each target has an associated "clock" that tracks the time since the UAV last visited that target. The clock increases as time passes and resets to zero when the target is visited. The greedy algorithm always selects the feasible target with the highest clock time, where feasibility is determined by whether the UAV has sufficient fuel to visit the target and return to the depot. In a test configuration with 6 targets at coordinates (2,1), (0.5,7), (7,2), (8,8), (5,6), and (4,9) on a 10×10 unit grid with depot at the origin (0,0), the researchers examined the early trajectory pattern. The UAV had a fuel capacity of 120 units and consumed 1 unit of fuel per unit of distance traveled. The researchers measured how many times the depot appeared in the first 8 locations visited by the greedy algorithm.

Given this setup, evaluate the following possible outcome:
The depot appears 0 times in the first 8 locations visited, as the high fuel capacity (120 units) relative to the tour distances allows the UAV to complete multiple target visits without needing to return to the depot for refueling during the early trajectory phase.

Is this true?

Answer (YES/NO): NO